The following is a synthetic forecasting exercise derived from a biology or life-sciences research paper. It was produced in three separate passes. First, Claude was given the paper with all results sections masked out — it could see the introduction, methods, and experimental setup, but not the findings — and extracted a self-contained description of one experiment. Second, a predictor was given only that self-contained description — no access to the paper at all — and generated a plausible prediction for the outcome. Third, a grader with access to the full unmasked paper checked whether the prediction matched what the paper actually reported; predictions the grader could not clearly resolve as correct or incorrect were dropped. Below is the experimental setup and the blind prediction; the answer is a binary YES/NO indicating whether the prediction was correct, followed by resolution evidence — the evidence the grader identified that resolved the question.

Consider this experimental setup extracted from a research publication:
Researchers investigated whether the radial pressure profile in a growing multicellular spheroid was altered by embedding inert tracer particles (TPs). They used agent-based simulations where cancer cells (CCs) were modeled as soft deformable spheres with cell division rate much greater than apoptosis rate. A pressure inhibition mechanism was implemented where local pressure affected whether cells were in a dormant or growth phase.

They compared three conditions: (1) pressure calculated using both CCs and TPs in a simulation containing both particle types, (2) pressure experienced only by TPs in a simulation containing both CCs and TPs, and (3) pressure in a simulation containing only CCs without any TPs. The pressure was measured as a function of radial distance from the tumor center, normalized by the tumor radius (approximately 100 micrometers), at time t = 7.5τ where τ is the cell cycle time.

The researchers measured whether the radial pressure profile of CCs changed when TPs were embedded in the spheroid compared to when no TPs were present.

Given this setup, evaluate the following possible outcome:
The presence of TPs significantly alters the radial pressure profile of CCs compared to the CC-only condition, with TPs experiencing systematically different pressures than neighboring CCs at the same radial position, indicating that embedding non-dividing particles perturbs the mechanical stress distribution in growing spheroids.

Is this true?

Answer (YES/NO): NO